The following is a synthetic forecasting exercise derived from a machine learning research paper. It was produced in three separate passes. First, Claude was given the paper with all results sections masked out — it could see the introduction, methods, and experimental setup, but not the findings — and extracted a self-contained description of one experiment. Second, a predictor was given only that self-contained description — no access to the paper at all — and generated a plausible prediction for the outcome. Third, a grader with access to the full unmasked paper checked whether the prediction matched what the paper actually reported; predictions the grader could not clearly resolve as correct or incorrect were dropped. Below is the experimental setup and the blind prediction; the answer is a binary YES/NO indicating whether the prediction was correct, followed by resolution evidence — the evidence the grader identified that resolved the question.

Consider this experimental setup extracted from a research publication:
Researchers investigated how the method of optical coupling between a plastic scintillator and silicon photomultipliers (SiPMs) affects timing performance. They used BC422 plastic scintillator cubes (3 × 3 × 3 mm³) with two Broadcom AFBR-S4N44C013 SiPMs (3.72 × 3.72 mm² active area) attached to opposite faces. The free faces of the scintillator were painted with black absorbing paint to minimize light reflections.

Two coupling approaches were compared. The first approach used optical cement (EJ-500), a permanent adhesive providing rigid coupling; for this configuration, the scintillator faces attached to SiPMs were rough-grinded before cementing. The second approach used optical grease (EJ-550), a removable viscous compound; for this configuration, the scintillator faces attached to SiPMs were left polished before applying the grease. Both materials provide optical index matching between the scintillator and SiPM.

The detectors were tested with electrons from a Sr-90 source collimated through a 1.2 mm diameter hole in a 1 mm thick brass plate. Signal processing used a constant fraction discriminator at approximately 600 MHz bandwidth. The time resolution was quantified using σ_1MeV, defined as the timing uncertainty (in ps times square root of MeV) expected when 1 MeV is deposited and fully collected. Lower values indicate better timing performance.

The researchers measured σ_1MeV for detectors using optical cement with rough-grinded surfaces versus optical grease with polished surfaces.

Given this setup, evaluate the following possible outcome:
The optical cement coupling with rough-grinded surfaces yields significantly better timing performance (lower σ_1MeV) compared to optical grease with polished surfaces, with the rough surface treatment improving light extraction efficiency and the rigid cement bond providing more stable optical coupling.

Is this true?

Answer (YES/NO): NO